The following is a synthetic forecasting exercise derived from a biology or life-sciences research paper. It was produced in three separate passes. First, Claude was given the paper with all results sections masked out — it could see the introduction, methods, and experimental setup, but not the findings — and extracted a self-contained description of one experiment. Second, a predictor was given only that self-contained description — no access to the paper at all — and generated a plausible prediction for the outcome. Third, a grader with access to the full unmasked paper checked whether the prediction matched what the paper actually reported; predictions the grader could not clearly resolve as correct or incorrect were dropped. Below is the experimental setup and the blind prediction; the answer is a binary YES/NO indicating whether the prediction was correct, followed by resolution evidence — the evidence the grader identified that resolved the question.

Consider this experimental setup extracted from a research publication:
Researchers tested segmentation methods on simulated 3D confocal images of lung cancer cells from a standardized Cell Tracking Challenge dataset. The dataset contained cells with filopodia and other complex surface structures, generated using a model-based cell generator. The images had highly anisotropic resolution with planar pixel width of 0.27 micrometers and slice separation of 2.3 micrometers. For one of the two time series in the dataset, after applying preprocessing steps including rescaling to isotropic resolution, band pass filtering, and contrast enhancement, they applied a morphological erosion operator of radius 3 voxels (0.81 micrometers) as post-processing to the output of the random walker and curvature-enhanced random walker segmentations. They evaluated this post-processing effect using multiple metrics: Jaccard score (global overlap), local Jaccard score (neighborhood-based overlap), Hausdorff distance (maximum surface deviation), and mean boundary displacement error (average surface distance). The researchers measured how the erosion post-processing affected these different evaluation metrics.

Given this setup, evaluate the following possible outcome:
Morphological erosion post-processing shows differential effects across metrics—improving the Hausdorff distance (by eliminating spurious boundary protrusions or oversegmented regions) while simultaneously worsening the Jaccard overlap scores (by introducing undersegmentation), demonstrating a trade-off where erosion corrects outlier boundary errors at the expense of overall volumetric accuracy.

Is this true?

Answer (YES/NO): NO